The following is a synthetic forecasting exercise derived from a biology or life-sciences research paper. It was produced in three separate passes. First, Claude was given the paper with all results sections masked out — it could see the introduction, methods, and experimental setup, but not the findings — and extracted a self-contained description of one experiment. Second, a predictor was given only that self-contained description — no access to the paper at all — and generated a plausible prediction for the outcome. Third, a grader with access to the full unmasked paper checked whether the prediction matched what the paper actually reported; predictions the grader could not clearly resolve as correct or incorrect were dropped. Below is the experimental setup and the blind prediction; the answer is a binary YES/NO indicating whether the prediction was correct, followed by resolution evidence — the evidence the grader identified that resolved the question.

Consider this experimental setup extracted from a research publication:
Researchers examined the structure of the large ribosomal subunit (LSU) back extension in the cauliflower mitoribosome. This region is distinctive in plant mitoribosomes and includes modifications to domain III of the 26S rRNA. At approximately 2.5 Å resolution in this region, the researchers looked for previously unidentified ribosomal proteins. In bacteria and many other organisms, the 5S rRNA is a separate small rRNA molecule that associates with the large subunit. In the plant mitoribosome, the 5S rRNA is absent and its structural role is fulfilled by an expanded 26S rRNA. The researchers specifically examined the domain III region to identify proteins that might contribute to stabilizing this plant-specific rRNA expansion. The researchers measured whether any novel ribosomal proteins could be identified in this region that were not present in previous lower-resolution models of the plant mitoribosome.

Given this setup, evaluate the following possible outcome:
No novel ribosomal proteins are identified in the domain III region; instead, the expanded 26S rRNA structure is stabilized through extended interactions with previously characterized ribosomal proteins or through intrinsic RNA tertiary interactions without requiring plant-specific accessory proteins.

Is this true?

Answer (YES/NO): NO